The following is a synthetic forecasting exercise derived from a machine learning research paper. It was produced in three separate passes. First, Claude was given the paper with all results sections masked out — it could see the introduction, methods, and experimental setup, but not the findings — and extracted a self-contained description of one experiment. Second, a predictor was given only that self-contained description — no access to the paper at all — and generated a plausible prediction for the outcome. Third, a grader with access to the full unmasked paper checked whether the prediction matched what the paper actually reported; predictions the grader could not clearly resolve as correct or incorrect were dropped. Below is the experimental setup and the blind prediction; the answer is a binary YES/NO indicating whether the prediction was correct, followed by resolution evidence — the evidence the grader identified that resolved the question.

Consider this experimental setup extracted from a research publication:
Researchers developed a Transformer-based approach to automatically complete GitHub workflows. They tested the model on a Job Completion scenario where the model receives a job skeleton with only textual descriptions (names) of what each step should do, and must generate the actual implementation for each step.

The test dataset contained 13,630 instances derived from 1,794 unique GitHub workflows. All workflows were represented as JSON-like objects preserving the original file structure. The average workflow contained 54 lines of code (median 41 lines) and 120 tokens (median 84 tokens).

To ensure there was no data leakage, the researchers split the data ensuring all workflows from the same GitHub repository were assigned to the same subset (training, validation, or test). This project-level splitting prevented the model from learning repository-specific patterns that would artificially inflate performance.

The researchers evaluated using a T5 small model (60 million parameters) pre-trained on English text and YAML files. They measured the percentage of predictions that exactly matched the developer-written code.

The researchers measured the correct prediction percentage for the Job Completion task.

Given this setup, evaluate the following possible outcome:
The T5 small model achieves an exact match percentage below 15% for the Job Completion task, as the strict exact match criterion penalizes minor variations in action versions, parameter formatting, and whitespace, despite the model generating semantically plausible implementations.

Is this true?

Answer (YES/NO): NO